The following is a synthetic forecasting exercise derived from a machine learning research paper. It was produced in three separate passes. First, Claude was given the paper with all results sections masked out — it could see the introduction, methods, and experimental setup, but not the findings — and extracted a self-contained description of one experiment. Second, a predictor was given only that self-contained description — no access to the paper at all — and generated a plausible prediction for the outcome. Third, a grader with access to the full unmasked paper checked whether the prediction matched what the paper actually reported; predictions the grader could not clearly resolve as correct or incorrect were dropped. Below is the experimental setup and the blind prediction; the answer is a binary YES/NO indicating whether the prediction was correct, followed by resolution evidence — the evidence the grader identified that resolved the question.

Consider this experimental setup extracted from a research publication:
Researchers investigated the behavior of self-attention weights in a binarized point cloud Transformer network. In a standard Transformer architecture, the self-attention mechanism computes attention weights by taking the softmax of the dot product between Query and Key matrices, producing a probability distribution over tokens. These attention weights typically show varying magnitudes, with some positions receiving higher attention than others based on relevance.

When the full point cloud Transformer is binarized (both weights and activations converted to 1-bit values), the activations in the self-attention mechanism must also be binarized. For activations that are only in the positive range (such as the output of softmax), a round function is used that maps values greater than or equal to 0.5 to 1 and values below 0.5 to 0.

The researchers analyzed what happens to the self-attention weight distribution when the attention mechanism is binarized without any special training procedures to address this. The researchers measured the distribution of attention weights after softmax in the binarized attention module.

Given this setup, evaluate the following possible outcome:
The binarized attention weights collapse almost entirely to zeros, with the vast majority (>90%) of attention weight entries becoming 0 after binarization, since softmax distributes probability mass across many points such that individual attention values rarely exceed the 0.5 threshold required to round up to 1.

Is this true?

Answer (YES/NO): NO